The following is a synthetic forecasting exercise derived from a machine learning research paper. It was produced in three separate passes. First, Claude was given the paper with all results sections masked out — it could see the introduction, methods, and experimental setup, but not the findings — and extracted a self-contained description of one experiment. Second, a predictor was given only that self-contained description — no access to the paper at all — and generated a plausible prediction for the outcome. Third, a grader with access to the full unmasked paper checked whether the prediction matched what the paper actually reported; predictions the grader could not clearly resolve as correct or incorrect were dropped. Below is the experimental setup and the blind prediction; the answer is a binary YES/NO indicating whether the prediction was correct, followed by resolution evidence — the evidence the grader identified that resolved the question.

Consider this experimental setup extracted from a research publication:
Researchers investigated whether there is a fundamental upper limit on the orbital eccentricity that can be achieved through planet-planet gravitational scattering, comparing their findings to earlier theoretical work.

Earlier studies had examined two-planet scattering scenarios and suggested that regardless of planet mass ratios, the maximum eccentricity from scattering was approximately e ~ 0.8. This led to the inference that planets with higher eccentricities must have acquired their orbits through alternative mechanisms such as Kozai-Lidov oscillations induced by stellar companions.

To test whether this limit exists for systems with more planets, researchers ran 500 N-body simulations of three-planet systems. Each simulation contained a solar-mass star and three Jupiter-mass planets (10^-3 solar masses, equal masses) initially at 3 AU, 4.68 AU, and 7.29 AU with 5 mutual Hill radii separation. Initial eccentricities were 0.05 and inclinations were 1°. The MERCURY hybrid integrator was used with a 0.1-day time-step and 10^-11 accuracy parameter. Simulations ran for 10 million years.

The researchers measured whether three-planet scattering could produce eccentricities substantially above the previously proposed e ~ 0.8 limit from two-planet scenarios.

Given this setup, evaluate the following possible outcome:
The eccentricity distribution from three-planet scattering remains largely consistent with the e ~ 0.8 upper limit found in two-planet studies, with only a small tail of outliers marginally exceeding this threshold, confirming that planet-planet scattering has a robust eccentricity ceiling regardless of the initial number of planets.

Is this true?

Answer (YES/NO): NO